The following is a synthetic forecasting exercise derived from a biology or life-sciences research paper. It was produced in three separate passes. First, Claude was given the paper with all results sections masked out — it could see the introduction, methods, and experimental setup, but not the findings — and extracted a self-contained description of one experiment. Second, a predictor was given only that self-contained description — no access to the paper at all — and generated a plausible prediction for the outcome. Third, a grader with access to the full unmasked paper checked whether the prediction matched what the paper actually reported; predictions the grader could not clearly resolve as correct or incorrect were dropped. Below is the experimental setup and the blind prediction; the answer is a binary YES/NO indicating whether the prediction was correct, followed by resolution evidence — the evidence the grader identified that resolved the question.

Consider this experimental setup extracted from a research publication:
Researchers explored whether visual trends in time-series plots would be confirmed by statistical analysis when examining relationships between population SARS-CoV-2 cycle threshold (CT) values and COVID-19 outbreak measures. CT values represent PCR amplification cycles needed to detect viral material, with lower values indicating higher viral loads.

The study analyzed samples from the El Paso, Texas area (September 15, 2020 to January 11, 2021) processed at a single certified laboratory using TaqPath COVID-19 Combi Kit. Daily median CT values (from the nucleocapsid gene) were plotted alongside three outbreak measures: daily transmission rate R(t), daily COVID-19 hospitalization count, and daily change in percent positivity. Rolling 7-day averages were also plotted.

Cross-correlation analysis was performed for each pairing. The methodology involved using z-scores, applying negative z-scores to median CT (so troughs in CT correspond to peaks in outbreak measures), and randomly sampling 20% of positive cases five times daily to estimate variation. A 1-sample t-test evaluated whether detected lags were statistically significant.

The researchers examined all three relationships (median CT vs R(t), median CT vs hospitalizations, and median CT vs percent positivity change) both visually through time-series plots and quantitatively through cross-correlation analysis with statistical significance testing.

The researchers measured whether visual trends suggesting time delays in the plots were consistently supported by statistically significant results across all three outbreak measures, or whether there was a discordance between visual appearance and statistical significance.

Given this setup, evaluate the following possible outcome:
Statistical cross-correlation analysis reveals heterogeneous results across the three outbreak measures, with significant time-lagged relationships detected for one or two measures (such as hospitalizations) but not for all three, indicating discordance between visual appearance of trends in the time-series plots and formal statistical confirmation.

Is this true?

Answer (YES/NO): YES